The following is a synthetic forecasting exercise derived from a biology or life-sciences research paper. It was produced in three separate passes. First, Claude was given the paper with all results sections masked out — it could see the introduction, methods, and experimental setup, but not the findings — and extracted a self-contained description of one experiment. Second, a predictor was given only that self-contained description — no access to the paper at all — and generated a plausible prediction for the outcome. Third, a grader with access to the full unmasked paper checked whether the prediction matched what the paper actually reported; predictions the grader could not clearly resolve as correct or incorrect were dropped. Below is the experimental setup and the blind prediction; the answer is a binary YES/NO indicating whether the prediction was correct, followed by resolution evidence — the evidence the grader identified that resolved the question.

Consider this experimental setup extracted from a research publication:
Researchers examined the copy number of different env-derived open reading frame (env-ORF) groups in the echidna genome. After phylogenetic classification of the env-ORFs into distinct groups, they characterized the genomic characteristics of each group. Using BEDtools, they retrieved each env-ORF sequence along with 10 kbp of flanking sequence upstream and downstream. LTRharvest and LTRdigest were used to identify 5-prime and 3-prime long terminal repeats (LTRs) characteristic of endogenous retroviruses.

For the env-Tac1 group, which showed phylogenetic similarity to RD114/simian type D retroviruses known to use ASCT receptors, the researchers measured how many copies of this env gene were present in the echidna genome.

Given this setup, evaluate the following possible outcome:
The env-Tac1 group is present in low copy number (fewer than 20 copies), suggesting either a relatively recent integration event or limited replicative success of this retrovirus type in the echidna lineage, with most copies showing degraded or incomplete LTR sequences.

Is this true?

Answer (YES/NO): NO